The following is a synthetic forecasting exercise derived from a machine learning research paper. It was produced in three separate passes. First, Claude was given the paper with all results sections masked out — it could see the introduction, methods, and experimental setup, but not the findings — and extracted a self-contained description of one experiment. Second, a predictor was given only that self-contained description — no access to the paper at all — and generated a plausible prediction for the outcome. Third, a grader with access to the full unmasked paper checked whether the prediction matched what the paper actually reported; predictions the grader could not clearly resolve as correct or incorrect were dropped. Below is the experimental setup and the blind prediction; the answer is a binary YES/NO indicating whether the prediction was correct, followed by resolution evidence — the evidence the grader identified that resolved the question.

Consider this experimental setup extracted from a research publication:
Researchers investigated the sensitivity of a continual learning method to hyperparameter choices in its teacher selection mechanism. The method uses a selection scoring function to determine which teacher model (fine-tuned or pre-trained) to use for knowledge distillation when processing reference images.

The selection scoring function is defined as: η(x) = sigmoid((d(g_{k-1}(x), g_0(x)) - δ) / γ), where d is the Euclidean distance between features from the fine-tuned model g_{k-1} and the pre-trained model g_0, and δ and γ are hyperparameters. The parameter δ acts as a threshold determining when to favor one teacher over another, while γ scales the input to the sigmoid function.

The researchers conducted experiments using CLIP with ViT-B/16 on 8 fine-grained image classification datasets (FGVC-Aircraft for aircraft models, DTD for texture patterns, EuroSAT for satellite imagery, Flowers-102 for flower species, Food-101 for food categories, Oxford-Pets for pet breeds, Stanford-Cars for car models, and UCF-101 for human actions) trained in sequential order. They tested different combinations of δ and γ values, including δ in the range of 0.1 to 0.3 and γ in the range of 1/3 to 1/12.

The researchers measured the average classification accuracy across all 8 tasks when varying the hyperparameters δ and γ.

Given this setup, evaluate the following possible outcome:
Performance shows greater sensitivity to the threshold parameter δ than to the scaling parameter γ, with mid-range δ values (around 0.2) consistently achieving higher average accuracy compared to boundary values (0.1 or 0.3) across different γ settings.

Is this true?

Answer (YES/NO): NO